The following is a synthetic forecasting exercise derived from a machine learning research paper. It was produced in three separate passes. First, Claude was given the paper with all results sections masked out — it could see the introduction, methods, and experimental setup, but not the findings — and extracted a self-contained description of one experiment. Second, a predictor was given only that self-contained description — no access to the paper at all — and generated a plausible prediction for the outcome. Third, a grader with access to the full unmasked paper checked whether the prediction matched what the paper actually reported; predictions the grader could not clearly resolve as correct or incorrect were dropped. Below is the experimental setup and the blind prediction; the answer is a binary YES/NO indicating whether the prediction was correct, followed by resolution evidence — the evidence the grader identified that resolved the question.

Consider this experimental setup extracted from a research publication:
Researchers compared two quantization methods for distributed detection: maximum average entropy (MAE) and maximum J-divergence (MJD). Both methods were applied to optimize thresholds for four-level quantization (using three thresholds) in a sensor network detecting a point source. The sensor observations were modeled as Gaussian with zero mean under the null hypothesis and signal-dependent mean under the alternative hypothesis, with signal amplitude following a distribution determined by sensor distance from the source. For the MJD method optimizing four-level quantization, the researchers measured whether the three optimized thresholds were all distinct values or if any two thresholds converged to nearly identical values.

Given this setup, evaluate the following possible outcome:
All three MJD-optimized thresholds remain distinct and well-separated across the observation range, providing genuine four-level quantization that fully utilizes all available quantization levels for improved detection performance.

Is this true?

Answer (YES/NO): NO